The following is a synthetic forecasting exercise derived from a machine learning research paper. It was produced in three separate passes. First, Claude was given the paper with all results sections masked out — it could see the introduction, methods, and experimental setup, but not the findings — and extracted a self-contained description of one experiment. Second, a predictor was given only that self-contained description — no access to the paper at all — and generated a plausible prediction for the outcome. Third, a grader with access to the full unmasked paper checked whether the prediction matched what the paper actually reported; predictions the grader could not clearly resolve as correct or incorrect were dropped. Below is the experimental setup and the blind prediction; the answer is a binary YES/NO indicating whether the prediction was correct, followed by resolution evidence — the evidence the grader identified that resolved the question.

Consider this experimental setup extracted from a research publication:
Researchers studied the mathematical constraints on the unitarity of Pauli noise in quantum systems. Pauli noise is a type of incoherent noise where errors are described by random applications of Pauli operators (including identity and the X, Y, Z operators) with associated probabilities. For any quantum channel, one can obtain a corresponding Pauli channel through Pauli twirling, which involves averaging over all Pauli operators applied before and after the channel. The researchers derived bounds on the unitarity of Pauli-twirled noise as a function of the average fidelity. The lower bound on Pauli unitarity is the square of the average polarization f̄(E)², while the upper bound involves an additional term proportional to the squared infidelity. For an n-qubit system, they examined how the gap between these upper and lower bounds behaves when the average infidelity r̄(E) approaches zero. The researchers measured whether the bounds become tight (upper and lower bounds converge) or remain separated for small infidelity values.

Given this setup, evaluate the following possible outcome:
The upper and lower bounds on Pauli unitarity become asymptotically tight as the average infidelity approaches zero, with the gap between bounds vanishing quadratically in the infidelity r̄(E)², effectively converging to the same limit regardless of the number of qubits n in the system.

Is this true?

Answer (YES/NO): YES